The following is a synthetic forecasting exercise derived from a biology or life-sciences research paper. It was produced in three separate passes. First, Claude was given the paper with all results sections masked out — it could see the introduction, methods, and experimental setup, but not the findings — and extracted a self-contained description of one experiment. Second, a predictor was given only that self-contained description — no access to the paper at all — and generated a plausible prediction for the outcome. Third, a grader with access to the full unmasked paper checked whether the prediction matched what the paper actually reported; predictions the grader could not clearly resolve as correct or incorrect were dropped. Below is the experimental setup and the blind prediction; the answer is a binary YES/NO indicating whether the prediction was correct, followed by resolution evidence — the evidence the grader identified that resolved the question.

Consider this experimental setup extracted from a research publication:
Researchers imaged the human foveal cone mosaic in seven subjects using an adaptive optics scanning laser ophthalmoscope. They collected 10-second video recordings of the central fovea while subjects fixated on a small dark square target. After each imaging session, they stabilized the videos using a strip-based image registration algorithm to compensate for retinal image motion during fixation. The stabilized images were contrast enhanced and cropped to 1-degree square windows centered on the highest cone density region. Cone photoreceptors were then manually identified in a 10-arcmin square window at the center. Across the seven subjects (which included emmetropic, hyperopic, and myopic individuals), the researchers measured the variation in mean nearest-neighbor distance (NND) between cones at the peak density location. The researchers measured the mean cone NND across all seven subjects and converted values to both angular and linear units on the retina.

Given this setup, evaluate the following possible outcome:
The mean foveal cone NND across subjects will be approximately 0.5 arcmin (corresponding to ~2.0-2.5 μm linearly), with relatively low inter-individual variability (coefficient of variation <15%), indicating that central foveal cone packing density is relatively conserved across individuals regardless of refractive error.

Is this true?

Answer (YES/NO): NO